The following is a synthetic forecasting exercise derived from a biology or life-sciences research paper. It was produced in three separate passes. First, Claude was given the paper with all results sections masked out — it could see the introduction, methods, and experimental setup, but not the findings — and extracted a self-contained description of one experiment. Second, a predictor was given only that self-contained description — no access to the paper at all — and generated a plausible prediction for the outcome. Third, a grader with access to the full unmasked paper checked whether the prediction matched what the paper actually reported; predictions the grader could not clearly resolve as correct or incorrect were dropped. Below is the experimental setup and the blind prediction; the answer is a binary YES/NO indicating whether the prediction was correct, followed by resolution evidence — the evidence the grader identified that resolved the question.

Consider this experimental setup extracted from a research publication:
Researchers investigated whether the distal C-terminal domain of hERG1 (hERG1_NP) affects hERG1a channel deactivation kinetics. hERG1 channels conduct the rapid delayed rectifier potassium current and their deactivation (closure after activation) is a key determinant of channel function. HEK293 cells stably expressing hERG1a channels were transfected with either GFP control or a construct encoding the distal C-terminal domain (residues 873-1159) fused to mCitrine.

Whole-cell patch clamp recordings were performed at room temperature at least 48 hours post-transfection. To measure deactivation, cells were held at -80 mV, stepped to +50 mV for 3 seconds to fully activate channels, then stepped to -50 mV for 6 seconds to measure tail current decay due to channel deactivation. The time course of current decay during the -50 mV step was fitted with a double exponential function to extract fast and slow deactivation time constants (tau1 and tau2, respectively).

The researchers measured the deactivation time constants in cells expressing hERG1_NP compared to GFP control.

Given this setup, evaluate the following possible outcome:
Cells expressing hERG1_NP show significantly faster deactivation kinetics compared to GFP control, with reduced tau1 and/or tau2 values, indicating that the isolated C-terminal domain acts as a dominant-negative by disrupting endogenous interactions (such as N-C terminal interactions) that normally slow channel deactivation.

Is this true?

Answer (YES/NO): NO